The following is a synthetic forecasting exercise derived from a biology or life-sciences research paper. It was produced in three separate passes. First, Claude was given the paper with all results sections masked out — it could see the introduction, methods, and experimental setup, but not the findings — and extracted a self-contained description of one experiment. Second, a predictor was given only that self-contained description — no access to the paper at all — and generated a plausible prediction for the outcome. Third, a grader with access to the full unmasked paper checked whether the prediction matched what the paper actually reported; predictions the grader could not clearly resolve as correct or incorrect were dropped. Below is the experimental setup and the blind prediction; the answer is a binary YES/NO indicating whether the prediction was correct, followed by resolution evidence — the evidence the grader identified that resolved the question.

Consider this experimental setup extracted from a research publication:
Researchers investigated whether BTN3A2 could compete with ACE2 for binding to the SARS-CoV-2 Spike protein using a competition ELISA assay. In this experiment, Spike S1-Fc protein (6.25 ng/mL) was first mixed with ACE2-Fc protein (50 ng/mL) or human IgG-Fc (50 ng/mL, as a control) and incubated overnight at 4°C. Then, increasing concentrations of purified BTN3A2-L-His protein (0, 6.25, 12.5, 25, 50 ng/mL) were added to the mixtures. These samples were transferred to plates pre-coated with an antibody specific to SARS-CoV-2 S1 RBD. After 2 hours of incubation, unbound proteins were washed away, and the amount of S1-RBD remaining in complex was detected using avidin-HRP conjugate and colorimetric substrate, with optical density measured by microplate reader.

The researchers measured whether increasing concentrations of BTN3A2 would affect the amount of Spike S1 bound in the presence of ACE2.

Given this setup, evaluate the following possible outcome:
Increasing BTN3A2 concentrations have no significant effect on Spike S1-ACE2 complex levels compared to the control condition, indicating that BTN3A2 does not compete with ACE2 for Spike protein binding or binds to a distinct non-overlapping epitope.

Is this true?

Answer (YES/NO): NO